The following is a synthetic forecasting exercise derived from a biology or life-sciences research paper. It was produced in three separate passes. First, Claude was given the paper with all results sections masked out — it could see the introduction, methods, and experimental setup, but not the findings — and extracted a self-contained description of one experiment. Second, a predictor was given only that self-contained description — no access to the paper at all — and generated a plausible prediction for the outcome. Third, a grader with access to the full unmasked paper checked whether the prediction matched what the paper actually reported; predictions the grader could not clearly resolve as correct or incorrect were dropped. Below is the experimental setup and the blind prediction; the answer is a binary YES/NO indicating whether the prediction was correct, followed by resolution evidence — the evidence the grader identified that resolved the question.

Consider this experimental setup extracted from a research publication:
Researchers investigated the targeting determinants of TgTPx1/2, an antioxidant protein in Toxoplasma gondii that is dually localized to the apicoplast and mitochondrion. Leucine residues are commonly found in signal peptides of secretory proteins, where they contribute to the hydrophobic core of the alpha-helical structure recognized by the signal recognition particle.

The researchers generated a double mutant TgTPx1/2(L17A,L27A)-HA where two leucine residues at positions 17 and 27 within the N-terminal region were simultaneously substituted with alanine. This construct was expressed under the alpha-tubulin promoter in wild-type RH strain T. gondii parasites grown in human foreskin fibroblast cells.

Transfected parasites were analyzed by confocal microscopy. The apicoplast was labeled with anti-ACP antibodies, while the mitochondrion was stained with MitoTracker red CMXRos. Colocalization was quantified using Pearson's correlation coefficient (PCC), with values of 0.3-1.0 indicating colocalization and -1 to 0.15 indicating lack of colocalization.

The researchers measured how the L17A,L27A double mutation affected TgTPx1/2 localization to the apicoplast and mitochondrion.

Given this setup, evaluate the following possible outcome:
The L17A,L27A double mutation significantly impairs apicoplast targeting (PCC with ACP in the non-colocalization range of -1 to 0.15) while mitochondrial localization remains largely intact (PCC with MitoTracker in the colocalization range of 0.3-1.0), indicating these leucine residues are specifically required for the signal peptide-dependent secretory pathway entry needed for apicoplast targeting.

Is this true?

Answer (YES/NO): YES